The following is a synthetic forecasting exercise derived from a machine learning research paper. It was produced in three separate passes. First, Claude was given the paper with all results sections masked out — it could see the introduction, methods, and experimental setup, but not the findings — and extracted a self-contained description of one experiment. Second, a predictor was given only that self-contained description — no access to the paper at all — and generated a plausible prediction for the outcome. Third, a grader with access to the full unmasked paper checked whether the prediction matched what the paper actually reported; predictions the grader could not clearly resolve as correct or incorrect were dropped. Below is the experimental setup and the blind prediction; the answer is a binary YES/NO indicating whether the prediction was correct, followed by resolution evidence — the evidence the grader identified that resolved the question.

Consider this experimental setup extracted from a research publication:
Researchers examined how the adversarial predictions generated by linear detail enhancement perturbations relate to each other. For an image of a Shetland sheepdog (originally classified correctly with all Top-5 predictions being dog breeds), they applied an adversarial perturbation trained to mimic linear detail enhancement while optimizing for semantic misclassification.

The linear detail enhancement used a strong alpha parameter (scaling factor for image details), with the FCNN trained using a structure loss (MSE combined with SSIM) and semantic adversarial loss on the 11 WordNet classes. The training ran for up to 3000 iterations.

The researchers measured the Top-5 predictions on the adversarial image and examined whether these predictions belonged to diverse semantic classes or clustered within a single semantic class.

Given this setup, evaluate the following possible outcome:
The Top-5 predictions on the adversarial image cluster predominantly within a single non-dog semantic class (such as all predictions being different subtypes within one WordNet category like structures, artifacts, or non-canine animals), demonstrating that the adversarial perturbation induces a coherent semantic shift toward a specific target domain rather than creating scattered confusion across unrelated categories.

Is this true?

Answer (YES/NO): YES